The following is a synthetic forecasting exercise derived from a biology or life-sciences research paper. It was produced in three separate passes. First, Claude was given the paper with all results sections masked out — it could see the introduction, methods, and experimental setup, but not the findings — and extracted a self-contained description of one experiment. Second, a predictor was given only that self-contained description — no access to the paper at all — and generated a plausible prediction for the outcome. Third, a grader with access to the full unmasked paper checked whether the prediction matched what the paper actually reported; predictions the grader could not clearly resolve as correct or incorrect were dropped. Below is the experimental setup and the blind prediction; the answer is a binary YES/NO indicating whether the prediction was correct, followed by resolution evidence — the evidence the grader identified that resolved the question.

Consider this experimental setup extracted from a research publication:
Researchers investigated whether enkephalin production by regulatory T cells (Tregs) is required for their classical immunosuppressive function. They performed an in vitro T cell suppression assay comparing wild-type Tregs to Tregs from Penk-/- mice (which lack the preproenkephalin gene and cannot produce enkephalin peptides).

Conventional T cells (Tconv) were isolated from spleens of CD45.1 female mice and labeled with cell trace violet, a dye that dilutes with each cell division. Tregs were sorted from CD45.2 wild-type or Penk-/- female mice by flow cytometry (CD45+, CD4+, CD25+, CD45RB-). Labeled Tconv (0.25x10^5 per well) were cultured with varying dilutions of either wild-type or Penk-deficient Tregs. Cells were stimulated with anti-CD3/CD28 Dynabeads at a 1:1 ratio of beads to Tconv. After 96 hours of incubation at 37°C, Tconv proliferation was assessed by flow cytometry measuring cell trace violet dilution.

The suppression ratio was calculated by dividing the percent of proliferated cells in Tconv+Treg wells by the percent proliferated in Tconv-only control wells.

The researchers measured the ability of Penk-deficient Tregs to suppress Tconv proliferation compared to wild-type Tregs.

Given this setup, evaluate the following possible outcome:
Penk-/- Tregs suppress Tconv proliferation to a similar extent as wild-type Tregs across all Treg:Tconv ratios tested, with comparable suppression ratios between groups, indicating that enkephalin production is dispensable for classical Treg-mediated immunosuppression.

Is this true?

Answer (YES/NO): YES